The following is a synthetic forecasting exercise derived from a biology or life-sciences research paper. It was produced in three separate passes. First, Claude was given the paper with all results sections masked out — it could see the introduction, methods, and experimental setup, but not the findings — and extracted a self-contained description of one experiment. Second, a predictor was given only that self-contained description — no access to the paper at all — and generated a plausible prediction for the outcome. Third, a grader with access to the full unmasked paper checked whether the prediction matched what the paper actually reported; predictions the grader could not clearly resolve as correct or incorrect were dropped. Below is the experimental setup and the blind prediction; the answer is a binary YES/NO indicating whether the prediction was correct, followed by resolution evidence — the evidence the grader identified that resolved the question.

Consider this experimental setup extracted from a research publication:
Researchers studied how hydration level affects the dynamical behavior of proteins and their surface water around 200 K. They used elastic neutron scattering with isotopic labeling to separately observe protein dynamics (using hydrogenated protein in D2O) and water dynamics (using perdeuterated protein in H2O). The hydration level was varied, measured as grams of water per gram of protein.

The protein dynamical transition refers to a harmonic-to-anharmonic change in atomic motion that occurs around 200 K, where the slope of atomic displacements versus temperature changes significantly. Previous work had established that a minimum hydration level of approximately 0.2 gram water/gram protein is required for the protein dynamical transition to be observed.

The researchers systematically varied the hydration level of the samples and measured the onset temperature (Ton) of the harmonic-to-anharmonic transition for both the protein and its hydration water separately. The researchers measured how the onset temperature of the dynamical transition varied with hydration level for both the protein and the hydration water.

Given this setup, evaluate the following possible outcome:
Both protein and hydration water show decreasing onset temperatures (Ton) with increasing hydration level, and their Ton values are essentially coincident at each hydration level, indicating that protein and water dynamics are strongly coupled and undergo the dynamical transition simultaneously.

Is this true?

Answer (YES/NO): NO